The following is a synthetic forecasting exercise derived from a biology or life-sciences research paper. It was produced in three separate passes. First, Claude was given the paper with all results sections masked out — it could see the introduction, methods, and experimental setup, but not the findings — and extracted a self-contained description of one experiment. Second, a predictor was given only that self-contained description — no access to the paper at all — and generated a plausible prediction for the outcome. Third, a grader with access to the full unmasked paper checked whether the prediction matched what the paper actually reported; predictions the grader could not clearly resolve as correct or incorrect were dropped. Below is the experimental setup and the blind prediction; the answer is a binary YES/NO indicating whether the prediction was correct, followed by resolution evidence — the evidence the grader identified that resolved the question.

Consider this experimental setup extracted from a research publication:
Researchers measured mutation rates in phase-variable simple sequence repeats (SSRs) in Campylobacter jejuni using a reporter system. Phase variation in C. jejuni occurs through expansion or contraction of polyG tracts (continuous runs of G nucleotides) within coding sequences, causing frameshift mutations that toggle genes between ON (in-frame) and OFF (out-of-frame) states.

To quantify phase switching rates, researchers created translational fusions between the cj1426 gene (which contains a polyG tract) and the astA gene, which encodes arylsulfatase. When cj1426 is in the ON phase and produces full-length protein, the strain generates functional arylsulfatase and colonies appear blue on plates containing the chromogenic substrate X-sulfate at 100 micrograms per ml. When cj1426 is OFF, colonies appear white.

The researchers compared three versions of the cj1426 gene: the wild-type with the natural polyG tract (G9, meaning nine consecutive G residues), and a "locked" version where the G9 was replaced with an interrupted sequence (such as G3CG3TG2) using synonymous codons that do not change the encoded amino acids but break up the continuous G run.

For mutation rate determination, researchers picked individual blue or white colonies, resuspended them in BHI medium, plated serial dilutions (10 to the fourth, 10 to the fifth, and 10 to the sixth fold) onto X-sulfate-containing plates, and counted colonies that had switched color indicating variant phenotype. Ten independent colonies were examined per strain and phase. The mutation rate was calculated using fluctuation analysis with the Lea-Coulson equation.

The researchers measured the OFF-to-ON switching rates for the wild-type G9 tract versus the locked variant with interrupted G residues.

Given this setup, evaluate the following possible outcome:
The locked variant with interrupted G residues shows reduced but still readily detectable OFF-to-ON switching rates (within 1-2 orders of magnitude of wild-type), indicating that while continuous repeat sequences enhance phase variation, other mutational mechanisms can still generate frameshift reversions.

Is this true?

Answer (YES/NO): NO